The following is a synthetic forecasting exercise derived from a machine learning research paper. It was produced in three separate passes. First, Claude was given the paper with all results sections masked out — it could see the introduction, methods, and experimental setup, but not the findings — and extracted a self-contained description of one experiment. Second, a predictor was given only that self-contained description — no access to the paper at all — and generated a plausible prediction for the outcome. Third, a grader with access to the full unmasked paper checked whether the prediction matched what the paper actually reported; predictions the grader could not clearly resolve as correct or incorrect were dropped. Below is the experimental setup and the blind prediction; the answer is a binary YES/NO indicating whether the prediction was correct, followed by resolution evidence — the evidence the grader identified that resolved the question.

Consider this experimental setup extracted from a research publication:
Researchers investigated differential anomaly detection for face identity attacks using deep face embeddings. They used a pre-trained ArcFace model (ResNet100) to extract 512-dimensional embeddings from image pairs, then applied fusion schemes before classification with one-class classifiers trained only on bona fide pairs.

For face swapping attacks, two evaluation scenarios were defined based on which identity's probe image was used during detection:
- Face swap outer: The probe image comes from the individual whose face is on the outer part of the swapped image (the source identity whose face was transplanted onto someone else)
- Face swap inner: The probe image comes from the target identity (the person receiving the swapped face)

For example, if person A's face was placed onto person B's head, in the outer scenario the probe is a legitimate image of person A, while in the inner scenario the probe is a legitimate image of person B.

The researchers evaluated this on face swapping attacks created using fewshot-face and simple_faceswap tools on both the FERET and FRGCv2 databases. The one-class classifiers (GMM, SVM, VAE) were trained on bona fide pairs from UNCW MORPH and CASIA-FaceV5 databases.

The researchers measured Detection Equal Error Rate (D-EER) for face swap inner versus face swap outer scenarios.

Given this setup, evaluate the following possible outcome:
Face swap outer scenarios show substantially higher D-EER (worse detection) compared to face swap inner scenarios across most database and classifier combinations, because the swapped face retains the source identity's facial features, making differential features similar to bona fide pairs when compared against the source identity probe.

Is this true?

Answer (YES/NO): NO